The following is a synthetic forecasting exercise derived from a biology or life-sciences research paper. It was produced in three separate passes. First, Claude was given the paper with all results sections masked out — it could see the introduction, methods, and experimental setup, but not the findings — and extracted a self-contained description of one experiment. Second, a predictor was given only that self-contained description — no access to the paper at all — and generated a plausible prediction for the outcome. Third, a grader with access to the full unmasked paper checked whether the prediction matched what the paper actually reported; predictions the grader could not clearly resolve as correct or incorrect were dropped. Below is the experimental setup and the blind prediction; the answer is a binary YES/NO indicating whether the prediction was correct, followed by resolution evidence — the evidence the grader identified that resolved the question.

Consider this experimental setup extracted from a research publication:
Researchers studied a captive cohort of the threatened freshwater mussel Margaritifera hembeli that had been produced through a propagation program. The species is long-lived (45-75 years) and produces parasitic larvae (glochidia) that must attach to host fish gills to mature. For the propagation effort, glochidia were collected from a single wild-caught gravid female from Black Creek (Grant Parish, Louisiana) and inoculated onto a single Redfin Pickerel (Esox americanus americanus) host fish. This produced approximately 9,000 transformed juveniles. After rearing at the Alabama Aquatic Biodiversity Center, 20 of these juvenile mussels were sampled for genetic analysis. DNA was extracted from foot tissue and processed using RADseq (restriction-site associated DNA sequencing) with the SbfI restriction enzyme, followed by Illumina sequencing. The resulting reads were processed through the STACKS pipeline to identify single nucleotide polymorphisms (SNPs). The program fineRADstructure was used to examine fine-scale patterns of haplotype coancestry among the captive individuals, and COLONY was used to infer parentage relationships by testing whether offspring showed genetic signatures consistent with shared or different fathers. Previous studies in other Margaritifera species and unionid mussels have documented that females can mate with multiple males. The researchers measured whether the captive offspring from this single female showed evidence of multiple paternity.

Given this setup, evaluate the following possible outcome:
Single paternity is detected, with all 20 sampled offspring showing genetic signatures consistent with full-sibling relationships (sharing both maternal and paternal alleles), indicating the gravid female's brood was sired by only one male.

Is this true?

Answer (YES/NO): NO